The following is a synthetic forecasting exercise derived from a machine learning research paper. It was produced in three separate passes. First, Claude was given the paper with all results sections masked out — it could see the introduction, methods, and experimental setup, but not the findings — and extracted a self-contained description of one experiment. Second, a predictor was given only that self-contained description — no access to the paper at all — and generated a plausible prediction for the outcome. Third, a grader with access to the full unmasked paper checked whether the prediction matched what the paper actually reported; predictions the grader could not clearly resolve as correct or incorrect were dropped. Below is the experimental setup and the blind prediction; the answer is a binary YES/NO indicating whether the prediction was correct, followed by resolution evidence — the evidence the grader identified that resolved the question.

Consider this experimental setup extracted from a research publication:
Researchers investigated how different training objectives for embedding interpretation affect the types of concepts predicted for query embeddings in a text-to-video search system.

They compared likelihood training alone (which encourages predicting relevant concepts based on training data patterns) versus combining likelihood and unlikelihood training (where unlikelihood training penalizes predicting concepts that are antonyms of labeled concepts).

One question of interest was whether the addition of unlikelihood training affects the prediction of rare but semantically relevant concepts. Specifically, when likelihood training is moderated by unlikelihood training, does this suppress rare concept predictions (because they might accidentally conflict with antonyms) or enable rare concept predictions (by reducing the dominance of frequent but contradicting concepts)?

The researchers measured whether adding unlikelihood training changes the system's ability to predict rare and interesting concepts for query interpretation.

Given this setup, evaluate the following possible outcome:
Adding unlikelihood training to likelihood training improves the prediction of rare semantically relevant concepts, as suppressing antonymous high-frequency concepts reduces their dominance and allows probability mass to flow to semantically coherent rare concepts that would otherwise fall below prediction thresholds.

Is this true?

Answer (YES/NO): YES